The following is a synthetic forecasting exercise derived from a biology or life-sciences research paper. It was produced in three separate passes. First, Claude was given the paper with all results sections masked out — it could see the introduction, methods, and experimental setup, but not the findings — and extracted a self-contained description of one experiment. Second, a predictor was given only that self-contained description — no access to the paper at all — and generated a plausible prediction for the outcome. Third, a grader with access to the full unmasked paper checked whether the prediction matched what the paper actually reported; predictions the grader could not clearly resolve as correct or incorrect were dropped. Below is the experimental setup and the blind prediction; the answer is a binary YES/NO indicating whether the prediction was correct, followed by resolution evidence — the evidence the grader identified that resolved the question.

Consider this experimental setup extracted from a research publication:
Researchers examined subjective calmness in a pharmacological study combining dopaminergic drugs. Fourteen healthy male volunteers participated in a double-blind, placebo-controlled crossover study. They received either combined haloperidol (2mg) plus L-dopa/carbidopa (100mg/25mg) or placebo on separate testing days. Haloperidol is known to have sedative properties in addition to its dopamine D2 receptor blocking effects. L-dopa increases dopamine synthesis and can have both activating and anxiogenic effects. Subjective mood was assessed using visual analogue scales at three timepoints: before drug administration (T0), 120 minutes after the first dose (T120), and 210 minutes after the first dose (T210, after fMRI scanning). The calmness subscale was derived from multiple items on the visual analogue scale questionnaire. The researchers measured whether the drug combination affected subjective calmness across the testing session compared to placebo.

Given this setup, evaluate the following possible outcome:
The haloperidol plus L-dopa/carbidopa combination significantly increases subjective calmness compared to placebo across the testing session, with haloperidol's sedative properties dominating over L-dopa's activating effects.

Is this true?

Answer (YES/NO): NO